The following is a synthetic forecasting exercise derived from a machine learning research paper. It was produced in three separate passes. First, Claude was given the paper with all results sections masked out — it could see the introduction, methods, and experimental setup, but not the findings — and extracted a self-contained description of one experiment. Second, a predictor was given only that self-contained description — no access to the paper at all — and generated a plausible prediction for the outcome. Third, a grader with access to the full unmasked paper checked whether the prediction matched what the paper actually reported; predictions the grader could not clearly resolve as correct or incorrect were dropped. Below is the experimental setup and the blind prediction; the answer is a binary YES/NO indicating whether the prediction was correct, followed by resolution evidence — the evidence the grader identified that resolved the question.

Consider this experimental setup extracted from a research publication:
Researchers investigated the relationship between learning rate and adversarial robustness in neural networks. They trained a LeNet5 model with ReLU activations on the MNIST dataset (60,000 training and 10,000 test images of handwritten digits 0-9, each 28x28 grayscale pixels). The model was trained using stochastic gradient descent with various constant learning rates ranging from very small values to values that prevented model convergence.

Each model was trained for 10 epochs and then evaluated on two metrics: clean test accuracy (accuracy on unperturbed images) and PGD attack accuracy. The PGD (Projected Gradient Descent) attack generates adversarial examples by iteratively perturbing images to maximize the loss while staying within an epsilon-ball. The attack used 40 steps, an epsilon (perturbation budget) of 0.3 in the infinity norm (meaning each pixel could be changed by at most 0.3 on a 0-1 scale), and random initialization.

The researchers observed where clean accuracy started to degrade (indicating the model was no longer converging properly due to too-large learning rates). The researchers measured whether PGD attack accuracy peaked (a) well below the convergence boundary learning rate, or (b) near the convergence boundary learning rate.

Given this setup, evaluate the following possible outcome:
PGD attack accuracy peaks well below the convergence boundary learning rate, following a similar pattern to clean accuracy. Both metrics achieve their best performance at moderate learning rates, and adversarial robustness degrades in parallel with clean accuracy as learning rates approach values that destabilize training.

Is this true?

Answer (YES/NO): NO